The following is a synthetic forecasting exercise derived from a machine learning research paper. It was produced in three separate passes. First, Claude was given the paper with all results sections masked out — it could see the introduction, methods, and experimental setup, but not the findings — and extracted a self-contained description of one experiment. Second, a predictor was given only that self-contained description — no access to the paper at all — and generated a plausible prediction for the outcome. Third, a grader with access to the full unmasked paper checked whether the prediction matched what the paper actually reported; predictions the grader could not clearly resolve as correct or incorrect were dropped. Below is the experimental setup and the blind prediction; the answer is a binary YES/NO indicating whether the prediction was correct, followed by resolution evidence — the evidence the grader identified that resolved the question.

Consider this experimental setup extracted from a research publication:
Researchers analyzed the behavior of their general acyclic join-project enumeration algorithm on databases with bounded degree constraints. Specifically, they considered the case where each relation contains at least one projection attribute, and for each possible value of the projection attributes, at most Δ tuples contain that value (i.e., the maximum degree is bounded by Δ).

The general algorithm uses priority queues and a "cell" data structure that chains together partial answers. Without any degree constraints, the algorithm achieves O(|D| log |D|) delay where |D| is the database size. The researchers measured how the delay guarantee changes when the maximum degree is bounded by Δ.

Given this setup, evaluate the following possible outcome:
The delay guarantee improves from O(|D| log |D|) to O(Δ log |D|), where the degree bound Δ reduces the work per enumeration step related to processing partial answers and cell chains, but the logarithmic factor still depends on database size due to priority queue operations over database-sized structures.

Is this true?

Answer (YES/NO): YES